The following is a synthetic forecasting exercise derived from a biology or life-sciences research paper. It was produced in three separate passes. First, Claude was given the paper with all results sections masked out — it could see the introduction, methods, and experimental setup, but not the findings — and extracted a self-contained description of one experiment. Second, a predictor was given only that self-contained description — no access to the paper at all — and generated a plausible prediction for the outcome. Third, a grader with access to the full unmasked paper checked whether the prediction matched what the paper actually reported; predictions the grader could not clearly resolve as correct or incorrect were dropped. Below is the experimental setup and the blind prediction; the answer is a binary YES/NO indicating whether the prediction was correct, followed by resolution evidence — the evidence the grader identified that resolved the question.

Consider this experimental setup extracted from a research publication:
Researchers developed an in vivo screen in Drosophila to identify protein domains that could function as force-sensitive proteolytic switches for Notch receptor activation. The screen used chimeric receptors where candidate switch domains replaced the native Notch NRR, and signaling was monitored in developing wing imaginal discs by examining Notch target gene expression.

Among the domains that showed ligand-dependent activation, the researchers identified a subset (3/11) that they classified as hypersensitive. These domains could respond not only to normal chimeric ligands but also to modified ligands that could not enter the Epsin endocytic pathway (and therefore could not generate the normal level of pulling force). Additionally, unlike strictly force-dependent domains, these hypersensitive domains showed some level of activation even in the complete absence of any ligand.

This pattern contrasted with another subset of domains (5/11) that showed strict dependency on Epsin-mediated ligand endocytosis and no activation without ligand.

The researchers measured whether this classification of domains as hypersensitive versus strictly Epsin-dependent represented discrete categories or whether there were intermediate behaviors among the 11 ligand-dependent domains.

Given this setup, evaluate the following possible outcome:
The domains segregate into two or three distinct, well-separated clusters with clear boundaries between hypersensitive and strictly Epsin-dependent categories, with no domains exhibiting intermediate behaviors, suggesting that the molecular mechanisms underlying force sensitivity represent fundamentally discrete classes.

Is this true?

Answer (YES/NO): NO